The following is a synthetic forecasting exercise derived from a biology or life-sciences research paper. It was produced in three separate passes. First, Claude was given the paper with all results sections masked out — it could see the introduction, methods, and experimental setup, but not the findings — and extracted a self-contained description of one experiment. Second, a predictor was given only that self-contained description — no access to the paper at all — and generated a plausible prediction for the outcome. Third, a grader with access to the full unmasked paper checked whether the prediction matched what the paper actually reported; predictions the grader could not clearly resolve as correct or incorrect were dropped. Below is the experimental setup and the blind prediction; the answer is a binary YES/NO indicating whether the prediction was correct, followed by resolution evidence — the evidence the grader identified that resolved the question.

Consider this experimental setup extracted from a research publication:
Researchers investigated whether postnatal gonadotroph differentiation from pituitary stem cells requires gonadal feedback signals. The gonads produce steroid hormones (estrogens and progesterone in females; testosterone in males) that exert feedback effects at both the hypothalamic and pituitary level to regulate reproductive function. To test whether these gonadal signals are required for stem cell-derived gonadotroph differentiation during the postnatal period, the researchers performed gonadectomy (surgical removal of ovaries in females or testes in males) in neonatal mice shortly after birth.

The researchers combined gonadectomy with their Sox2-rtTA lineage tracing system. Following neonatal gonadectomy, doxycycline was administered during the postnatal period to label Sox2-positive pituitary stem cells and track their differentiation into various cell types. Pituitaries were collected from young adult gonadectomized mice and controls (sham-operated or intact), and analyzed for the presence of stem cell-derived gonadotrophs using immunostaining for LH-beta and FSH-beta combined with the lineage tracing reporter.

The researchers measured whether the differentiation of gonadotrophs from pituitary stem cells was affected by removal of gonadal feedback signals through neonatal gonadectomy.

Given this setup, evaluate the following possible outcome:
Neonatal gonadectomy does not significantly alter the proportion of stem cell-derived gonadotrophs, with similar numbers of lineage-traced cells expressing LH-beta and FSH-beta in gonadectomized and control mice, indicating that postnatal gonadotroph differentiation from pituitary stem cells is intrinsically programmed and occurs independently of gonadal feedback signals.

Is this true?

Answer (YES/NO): YES